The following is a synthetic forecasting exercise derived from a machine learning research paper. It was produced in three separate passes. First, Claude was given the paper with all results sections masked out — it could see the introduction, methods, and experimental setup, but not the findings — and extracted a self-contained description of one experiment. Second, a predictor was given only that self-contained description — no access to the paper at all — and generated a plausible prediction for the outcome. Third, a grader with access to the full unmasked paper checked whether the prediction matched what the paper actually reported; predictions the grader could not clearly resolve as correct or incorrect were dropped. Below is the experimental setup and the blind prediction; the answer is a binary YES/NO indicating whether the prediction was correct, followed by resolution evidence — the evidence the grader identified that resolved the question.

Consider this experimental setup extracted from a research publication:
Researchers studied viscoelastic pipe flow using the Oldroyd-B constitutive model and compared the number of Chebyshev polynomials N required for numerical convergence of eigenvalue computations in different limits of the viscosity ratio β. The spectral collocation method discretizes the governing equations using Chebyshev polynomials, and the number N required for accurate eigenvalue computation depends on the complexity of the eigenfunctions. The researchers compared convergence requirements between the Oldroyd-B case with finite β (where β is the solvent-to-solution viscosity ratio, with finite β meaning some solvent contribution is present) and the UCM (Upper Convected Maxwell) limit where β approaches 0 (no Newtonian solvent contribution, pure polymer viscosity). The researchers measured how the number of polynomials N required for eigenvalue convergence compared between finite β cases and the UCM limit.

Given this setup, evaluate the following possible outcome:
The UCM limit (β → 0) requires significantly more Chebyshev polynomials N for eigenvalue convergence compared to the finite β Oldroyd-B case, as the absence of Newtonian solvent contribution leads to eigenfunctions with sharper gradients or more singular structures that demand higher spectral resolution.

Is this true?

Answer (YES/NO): YES